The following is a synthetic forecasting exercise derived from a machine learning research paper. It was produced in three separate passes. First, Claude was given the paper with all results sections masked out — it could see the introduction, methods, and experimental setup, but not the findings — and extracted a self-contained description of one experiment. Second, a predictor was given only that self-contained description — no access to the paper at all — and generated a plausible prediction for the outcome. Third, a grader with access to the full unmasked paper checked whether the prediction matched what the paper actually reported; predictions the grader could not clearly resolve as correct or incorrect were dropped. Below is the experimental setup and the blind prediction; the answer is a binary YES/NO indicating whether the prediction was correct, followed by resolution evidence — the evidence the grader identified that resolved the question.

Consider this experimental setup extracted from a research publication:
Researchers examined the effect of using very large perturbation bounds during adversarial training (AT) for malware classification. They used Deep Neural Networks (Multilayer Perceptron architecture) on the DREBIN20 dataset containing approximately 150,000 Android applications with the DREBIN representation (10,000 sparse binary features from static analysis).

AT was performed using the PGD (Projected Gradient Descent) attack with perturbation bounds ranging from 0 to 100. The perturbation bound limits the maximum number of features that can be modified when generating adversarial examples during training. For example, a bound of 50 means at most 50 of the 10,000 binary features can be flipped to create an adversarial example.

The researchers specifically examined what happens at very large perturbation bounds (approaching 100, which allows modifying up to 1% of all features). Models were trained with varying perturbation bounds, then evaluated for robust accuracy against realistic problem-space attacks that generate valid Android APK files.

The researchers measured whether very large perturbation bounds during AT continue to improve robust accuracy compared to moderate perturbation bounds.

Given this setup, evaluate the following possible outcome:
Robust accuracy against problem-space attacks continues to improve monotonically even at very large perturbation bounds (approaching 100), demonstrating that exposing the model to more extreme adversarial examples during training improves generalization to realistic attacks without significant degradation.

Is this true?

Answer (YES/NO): NO